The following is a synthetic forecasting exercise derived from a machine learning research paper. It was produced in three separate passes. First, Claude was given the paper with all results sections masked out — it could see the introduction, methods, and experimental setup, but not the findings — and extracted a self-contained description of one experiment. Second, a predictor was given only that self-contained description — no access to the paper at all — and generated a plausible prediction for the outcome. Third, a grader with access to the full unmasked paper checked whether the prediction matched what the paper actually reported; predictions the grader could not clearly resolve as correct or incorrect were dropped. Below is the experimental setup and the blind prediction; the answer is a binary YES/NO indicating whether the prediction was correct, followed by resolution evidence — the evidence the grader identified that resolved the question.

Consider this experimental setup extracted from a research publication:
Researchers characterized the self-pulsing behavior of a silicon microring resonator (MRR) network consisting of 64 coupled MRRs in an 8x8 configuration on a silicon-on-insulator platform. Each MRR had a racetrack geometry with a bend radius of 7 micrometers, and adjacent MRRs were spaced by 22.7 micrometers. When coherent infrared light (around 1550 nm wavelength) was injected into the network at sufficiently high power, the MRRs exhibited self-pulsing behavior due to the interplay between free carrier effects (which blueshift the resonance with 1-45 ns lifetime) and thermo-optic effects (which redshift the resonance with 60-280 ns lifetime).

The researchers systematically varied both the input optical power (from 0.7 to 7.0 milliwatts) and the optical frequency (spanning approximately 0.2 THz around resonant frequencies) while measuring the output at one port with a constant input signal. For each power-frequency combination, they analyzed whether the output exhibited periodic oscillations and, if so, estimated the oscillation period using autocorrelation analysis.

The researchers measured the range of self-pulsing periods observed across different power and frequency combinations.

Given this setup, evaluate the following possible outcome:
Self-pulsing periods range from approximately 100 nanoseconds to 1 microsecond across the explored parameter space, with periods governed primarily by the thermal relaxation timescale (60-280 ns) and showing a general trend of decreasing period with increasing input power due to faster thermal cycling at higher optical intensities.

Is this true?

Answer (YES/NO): NO